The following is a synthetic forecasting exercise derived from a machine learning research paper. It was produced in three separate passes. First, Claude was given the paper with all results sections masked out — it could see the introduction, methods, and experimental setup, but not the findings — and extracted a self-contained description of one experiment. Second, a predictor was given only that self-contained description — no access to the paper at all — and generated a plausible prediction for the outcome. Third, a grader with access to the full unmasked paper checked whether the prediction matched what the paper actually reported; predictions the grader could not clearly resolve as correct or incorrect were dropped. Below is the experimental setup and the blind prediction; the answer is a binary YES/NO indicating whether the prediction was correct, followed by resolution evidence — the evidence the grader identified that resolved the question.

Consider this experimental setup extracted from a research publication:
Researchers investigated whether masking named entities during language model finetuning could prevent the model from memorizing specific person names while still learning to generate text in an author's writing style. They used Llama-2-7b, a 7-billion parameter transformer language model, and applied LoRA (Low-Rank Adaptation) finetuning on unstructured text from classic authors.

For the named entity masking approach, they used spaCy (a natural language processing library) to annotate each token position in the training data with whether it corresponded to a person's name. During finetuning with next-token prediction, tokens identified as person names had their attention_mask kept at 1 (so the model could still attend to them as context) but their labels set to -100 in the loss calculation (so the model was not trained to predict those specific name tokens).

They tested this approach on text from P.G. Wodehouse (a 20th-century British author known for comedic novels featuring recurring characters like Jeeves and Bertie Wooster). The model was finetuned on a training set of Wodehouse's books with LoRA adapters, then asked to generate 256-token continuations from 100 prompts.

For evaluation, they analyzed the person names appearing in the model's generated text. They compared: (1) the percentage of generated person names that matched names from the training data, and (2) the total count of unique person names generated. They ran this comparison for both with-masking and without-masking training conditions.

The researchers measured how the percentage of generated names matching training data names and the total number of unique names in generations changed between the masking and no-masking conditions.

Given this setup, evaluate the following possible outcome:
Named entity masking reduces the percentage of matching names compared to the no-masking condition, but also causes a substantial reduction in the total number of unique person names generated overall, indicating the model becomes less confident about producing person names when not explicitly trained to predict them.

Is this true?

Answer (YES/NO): NO